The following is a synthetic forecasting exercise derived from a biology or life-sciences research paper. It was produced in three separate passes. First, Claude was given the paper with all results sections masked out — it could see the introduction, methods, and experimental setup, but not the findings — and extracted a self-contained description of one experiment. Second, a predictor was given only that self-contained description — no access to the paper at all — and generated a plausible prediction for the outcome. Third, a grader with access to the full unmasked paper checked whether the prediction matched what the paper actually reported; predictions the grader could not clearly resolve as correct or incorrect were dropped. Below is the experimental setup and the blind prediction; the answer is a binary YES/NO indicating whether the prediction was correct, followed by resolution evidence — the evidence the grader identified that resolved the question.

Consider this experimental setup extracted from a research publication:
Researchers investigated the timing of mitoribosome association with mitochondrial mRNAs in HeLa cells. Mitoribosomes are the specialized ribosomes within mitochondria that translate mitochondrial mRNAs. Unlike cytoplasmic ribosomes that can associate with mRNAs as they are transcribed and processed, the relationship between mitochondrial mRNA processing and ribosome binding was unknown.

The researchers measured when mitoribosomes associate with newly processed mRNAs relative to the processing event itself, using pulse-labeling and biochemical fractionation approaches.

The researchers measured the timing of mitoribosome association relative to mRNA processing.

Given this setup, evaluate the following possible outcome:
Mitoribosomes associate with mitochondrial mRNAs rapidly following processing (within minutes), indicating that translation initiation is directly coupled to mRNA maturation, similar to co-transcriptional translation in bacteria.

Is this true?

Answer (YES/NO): NO